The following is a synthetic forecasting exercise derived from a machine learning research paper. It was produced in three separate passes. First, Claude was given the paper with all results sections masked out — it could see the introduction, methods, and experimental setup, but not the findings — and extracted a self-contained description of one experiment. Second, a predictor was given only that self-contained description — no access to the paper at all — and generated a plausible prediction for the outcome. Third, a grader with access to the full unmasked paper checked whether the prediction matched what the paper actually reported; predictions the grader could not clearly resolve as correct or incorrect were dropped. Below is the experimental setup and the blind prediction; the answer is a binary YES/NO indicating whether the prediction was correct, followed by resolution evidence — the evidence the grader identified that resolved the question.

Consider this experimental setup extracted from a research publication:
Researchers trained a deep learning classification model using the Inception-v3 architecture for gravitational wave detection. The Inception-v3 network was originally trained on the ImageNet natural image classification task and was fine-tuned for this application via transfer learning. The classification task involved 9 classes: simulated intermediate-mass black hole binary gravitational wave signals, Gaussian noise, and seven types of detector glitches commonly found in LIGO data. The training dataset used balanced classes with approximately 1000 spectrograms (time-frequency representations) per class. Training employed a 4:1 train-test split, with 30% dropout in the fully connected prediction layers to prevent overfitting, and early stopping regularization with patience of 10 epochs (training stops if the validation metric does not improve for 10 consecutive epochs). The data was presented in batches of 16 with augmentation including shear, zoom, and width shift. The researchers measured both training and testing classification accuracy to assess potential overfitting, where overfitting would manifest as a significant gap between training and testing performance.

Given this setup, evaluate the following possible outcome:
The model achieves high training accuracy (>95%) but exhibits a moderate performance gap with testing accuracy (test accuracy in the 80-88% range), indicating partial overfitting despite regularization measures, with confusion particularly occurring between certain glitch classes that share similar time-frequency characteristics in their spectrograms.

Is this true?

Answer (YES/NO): NO